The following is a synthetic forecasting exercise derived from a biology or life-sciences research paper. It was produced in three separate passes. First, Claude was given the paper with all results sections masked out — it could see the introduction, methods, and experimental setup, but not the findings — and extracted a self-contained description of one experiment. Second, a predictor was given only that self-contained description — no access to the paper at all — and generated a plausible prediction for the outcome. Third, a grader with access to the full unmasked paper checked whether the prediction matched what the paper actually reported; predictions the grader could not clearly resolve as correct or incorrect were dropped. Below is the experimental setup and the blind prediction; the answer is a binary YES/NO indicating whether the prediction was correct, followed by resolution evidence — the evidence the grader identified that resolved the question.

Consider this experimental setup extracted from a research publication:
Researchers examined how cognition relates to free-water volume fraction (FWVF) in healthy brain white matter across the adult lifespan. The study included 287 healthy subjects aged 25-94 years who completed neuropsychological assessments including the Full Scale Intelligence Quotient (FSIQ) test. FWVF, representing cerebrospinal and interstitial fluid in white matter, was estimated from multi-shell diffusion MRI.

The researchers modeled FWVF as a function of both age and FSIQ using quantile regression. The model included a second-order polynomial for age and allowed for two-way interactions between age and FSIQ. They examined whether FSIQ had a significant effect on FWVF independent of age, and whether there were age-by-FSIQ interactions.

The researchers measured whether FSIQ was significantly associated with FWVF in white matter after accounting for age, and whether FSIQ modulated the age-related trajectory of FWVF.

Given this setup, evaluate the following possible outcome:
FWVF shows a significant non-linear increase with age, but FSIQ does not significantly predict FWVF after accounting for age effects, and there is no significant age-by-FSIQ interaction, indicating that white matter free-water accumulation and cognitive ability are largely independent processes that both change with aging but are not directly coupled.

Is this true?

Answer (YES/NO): NO